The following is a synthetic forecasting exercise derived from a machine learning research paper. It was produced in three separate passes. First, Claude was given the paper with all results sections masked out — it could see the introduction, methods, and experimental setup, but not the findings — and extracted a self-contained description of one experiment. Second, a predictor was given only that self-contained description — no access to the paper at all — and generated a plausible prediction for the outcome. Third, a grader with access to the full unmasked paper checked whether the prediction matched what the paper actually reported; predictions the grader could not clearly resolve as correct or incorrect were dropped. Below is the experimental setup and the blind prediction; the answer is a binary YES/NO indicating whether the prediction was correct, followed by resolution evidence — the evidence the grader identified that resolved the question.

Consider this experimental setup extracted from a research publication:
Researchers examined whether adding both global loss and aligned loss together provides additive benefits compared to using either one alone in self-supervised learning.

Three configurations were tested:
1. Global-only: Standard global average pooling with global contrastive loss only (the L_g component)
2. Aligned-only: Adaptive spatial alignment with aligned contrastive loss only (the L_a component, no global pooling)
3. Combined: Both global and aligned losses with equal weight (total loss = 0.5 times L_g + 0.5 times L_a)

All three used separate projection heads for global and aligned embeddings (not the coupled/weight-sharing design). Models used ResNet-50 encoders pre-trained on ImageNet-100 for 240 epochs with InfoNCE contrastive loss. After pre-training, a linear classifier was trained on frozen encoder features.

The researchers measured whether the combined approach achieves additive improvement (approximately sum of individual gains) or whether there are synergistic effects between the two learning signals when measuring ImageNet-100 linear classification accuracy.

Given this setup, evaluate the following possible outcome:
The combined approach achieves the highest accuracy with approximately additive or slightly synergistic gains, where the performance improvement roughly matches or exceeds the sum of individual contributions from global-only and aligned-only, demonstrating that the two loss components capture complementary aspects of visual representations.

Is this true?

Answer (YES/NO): YES